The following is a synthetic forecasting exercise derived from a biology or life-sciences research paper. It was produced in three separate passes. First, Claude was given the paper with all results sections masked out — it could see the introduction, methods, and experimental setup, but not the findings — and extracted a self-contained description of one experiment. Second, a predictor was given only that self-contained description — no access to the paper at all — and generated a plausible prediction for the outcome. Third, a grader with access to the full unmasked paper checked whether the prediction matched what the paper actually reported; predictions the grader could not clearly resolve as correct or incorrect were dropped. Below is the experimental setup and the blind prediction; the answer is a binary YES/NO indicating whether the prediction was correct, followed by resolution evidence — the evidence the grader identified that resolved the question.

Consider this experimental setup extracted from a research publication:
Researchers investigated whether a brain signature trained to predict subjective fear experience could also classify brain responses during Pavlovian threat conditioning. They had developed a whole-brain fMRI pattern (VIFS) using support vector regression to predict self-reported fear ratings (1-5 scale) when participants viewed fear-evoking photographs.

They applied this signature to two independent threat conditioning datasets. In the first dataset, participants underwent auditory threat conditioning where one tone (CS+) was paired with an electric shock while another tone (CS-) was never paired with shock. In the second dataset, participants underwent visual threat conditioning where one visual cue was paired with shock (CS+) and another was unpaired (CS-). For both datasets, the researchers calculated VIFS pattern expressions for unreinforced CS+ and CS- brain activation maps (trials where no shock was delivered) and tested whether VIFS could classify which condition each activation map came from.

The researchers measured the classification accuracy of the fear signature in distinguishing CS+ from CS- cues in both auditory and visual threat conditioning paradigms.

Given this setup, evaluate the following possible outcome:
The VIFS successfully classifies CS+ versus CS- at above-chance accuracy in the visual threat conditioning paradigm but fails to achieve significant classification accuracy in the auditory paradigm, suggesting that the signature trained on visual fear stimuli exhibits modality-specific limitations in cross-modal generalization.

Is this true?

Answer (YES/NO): NO